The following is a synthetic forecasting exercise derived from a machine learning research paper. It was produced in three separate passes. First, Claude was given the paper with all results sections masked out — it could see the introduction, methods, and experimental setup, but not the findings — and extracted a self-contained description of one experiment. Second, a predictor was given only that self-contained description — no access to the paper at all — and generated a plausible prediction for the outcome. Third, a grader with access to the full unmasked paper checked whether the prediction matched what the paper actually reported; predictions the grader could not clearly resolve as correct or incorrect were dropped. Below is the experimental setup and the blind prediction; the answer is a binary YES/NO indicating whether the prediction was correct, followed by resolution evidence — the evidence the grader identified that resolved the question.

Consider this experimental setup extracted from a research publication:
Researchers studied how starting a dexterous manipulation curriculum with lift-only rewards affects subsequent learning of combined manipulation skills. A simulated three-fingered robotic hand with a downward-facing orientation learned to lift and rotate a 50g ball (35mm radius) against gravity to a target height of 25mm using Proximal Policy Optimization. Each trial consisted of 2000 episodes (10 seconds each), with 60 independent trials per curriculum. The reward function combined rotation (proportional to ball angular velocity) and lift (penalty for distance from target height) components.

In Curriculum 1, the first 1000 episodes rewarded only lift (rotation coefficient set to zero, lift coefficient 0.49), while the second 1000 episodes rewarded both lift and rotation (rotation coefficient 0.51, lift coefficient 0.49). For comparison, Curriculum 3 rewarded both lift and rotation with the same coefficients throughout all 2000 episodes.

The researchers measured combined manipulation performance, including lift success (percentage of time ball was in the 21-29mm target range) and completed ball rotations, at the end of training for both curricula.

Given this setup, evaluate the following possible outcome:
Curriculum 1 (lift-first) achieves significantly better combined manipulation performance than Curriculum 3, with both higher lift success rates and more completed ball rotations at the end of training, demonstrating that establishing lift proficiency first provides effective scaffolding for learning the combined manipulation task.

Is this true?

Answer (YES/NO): NO